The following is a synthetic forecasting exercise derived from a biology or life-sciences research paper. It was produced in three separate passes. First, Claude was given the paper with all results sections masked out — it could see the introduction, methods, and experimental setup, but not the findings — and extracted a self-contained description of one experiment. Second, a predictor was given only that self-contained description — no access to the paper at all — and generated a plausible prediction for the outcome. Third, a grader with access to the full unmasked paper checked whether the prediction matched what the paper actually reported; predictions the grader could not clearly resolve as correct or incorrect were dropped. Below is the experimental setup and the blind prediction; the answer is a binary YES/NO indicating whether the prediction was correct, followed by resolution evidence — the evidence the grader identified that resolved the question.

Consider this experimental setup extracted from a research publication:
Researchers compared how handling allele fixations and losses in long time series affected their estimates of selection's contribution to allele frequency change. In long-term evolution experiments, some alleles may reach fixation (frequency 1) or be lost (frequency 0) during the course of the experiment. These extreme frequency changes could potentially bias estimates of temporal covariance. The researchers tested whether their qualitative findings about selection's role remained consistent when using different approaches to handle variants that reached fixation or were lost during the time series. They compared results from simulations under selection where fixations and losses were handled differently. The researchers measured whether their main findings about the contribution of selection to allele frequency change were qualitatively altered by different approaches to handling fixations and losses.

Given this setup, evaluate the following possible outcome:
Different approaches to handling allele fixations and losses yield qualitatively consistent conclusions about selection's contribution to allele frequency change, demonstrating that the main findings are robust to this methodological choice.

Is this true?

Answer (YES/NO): YES